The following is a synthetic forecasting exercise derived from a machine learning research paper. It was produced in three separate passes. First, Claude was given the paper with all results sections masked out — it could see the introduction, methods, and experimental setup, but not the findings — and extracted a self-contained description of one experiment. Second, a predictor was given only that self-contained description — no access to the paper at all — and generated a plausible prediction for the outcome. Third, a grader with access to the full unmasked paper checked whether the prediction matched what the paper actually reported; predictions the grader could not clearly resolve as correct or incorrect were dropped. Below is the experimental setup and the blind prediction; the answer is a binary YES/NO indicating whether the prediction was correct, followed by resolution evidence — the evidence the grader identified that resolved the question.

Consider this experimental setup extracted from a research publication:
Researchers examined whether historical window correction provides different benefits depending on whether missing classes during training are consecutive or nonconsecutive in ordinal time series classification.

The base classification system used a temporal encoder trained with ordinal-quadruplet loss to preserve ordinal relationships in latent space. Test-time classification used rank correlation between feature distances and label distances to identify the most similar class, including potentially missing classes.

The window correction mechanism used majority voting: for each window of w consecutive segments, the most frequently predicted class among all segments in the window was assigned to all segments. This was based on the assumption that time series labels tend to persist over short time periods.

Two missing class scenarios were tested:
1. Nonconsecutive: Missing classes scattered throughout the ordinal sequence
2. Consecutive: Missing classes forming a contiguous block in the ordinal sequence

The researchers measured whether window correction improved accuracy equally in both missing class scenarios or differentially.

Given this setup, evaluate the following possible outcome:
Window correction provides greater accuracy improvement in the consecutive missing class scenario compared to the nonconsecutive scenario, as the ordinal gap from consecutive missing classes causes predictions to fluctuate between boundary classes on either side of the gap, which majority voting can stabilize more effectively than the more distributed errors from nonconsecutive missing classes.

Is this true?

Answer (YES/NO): NO